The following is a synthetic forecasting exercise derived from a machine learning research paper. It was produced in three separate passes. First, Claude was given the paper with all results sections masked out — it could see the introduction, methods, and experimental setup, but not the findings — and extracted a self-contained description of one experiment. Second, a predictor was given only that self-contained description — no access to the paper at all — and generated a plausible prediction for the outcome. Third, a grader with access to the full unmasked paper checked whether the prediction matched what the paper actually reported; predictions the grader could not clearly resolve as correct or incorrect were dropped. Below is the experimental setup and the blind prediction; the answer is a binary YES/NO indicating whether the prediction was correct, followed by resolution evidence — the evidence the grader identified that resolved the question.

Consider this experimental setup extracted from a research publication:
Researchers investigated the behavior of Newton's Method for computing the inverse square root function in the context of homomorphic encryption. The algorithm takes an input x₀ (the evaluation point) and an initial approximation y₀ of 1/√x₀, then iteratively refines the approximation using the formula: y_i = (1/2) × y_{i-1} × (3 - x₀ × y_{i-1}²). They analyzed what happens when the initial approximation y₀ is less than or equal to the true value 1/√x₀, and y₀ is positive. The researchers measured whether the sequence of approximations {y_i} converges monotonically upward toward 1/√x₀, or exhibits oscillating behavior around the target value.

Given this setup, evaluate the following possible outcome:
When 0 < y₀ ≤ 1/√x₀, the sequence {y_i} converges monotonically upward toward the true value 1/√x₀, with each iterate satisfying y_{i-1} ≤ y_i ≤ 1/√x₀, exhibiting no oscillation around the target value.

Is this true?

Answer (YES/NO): YES